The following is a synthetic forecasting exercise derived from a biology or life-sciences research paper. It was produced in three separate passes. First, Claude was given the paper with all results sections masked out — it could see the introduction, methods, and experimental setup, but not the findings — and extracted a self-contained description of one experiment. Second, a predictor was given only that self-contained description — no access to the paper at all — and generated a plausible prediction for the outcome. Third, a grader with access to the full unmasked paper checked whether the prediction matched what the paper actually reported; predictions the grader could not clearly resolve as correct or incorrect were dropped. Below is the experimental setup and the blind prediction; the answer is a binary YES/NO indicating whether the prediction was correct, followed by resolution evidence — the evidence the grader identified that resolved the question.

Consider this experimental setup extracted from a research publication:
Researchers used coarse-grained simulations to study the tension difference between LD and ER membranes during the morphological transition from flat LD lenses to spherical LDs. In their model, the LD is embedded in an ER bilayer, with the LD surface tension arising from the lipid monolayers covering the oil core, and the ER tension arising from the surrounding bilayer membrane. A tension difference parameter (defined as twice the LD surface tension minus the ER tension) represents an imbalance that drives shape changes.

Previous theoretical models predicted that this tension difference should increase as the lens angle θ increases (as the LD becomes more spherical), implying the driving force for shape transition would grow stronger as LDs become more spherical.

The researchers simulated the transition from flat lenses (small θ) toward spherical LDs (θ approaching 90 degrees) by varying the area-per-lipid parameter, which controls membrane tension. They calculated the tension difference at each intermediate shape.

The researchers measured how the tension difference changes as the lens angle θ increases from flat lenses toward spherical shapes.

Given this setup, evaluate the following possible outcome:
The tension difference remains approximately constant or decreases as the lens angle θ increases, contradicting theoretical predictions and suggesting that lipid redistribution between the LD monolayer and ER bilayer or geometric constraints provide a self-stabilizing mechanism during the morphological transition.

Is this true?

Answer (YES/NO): YES